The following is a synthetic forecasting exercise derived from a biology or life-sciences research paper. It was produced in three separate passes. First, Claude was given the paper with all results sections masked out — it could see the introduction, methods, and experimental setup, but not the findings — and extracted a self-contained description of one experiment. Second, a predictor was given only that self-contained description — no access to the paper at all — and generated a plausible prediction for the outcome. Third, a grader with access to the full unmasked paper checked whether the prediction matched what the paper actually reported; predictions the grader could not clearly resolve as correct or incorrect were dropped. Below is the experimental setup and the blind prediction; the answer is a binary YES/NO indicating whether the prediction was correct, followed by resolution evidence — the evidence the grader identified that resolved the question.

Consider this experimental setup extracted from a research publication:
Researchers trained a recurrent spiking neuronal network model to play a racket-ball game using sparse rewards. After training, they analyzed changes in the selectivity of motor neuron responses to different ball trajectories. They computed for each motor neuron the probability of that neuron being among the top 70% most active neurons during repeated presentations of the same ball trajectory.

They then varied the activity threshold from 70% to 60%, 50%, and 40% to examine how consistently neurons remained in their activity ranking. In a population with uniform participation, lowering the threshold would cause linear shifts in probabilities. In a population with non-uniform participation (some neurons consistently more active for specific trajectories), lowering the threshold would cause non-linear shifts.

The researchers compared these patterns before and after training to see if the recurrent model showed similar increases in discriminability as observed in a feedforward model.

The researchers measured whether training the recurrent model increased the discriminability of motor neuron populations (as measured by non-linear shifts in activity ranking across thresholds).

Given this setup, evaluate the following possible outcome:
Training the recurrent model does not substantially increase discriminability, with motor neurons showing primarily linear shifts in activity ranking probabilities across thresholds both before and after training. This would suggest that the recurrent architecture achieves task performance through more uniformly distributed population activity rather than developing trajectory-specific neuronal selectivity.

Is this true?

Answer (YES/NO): NO